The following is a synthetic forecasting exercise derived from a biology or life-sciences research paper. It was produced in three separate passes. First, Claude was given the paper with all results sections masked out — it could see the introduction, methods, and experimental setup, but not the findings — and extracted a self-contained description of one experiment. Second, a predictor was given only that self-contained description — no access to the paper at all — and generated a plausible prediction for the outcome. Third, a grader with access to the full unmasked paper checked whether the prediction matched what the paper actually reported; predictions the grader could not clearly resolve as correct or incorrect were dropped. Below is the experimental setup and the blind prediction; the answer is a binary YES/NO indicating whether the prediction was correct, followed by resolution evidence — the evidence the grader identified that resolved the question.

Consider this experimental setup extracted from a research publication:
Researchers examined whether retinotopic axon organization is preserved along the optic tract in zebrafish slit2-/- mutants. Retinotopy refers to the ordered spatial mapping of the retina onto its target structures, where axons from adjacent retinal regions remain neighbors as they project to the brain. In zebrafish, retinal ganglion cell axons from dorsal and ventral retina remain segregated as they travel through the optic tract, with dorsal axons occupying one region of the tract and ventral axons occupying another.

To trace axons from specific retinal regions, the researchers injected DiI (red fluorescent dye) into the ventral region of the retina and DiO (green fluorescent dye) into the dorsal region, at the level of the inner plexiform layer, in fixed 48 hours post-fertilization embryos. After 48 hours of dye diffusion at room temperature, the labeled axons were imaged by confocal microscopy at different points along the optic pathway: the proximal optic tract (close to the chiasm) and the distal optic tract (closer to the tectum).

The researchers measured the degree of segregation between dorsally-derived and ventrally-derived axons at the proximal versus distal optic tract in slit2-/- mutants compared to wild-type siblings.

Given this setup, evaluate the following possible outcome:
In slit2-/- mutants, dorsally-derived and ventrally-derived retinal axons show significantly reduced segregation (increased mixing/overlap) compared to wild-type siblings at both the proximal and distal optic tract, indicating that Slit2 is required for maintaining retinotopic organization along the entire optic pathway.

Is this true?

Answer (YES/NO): NO